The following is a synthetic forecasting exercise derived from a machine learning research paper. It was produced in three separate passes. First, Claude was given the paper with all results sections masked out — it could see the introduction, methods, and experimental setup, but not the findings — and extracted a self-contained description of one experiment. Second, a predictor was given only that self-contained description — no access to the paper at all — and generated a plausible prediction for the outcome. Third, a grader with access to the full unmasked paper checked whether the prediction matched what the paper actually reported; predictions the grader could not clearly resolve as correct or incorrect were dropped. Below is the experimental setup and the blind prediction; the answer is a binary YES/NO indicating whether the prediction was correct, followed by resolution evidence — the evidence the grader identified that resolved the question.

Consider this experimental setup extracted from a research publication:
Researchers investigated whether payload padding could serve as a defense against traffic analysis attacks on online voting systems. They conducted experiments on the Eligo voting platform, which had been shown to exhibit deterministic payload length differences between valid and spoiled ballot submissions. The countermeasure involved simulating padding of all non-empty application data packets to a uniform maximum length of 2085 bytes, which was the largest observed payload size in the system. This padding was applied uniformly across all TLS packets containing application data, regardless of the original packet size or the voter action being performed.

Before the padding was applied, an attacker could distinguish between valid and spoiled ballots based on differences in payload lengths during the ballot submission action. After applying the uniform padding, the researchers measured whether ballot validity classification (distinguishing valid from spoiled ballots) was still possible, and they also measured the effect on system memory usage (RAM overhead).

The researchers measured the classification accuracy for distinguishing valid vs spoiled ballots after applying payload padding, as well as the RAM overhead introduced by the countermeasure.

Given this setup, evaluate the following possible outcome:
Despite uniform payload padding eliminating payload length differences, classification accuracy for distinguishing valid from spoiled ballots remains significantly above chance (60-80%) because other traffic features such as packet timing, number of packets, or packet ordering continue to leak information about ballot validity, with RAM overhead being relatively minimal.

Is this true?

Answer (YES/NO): NO